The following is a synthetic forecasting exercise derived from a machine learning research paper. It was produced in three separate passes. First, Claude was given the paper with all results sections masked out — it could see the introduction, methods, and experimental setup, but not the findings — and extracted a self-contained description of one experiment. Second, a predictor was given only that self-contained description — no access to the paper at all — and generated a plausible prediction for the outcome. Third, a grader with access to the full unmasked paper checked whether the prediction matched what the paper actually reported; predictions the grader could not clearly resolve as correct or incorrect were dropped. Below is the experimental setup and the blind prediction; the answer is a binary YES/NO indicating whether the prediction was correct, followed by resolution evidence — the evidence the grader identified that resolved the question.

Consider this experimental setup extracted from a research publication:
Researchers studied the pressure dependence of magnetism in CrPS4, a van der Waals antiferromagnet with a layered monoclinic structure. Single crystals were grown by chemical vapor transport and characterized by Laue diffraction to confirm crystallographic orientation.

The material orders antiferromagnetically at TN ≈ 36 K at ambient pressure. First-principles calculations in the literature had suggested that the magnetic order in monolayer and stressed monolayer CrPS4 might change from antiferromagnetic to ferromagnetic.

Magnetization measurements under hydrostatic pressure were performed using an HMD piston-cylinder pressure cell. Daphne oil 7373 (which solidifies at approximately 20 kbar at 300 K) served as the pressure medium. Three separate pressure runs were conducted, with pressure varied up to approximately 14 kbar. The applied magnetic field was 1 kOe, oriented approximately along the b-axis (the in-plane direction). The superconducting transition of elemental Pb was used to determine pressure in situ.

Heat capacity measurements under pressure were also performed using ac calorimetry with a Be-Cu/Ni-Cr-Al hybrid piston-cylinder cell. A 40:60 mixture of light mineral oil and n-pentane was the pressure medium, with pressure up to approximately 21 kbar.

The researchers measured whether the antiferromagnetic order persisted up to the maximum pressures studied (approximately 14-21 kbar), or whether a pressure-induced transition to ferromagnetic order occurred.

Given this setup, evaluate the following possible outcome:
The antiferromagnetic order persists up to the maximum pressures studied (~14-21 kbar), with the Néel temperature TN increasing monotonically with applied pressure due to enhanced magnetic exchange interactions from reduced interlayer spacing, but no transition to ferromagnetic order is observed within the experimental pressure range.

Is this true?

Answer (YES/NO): NO